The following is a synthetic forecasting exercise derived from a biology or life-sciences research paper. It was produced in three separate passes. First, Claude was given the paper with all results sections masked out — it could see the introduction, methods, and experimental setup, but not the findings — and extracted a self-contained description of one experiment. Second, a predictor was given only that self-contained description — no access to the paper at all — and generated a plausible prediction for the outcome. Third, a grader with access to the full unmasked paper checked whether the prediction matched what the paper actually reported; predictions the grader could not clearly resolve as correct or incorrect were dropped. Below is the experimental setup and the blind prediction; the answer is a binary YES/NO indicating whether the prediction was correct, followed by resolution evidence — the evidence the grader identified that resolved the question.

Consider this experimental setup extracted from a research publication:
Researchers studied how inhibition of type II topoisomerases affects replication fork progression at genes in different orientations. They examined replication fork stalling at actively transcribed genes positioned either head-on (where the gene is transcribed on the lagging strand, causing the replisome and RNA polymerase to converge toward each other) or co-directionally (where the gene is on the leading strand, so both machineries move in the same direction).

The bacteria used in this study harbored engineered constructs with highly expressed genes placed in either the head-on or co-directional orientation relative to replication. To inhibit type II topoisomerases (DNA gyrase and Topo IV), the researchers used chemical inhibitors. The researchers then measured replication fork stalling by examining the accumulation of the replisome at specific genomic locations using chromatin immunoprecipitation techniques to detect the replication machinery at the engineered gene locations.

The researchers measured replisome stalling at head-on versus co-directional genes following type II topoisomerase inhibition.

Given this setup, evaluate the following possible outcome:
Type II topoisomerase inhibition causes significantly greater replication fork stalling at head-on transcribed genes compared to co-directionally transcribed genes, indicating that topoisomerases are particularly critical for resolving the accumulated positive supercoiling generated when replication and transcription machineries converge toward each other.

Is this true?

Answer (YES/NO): YES